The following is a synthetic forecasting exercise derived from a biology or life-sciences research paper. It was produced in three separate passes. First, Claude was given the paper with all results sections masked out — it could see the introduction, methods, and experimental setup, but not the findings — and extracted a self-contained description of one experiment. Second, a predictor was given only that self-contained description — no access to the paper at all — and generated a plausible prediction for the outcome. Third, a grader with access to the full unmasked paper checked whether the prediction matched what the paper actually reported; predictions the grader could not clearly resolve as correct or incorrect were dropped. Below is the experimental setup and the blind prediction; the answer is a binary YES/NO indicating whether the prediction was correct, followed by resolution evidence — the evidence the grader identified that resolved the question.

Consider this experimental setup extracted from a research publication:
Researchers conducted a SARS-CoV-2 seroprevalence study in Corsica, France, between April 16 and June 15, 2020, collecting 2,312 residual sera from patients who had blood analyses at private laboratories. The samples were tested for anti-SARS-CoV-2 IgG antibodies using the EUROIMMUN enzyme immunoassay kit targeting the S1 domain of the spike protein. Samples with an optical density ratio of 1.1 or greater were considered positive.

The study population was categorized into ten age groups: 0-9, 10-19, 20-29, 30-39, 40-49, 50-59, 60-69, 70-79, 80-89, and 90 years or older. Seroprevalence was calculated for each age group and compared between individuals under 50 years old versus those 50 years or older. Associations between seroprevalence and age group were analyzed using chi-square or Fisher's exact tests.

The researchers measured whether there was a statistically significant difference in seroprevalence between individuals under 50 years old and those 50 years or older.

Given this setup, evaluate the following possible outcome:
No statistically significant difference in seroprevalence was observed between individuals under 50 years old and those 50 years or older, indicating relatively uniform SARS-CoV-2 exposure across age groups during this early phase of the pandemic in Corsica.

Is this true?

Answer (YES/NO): NO